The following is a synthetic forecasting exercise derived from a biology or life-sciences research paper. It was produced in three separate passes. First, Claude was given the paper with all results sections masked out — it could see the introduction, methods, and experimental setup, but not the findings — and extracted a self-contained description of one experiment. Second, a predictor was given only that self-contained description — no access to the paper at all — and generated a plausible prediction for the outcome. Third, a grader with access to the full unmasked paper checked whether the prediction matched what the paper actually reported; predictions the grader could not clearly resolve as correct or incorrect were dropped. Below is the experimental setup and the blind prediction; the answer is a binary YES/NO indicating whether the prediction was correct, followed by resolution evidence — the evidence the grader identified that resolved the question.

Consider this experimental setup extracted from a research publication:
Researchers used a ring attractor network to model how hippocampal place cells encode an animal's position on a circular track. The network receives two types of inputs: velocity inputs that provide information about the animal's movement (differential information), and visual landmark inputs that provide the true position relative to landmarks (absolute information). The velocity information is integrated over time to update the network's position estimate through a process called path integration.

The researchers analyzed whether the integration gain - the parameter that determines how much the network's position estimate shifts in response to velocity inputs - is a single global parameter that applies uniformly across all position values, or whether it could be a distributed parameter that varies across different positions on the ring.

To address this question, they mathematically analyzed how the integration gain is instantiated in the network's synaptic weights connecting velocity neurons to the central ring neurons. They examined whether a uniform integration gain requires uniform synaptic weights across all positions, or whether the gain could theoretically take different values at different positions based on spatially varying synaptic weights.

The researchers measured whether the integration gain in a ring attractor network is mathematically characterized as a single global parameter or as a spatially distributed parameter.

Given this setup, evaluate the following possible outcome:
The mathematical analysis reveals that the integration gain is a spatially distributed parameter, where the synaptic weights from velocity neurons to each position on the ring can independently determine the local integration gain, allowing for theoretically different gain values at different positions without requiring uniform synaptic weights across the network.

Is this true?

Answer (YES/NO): YES